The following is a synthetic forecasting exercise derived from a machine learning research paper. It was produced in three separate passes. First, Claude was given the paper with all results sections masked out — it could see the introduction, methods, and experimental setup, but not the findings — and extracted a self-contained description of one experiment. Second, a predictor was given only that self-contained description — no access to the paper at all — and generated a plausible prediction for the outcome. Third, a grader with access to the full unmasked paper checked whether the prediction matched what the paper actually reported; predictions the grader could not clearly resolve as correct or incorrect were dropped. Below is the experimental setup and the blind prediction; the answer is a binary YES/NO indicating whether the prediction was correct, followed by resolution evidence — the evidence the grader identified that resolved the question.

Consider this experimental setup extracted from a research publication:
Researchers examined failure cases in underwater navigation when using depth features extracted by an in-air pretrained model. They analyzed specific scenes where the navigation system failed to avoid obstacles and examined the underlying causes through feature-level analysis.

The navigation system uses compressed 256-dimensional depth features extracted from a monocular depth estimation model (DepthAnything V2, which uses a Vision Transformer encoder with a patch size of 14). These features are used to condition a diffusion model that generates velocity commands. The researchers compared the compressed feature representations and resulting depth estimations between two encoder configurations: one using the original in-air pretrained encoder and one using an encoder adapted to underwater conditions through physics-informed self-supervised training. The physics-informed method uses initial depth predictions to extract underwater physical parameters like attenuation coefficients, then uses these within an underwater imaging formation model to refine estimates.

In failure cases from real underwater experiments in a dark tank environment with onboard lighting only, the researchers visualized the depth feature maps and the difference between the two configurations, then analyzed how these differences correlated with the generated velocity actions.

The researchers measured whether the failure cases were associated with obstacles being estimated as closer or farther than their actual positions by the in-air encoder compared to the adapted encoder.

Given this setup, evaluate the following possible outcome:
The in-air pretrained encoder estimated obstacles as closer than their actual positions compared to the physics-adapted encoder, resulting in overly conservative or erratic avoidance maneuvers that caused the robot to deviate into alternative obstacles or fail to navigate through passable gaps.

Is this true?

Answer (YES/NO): NO